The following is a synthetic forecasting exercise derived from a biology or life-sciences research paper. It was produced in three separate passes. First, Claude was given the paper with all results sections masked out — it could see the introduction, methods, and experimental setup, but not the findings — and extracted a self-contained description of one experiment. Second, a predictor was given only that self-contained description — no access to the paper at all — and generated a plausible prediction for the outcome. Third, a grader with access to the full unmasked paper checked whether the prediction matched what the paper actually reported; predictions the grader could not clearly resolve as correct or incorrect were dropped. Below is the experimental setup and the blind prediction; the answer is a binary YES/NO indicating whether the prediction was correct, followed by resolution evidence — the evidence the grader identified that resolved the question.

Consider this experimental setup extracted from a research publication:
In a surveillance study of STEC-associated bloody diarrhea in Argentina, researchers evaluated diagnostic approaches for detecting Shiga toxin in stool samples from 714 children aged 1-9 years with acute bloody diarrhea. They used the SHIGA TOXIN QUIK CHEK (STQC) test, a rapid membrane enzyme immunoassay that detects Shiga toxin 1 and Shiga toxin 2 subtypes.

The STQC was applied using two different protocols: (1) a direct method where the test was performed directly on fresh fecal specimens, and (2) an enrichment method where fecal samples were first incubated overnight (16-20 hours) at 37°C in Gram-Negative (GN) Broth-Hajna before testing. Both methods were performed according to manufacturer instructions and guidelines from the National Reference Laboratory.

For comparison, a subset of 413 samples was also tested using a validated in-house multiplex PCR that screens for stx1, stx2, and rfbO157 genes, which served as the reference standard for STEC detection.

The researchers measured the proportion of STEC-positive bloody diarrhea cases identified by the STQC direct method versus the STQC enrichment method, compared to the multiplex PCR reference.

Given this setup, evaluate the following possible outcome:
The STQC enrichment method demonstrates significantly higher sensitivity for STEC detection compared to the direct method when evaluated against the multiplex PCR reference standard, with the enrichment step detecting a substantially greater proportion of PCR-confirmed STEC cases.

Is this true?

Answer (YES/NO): YES